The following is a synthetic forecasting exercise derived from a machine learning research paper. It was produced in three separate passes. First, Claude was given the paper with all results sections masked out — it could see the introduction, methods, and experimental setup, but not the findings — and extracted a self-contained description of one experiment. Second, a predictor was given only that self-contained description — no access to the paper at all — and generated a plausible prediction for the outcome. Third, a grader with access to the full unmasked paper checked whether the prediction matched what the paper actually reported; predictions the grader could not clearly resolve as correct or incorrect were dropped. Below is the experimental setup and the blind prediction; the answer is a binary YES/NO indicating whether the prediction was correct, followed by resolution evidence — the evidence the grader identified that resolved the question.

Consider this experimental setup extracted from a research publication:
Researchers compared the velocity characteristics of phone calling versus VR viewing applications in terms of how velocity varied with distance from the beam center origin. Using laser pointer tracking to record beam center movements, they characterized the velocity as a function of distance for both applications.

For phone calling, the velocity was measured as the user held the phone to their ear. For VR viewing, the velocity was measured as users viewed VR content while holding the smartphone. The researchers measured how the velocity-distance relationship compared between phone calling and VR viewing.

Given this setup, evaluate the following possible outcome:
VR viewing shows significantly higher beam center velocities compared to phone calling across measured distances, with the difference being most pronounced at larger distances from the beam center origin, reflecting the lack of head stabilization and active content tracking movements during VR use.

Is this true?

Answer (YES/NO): YES